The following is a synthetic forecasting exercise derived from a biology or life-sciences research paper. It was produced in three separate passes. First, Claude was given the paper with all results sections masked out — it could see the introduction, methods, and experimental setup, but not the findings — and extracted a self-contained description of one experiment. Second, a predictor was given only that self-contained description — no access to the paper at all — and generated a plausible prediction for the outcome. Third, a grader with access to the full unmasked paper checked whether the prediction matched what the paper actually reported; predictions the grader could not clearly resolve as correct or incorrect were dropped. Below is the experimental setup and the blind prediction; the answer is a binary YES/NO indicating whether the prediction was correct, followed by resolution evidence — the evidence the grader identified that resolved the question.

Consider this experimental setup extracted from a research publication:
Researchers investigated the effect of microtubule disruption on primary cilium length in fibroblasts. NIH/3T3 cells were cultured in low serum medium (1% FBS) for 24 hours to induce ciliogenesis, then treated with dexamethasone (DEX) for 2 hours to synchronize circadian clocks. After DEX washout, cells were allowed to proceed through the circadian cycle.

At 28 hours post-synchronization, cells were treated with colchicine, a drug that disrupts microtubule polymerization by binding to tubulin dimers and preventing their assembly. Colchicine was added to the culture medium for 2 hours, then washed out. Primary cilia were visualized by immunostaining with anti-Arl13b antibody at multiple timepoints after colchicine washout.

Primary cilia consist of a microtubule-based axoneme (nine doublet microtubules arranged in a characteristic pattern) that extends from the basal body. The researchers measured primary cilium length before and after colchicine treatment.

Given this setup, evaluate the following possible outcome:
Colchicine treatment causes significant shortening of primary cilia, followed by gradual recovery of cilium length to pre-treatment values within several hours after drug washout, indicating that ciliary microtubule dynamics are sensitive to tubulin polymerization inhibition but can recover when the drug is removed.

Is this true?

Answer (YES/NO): NO